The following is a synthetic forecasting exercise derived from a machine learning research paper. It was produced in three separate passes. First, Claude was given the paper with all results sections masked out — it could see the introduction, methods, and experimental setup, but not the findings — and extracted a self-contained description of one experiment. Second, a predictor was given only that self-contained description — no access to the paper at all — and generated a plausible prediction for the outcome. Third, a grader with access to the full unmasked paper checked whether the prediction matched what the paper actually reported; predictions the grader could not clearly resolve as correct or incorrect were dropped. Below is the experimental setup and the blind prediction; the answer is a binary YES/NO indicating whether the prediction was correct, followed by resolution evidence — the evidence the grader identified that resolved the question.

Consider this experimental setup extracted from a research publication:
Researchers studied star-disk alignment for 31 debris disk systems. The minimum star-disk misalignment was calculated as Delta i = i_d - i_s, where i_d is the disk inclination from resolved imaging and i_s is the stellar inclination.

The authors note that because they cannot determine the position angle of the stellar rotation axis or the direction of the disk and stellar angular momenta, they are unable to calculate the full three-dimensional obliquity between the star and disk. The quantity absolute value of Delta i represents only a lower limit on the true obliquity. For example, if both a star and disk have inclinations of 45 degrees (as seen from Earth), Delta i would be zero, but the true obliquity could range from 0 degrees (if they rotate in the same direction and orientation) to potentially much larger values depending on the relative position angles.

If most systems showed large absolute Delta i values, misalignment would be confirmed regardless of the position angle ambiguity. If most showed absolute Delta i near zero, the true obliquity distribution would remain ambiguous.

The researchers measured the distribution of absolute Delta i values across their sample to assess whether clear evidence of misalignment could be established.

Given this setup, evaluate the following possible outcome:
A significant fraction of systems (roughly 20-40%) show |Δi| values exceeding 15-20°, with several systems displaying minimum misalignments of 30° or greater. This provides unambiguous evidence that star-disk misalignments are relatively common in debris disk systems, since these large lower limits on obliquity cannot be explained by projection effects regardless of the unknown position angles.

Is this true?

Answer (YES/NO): NO